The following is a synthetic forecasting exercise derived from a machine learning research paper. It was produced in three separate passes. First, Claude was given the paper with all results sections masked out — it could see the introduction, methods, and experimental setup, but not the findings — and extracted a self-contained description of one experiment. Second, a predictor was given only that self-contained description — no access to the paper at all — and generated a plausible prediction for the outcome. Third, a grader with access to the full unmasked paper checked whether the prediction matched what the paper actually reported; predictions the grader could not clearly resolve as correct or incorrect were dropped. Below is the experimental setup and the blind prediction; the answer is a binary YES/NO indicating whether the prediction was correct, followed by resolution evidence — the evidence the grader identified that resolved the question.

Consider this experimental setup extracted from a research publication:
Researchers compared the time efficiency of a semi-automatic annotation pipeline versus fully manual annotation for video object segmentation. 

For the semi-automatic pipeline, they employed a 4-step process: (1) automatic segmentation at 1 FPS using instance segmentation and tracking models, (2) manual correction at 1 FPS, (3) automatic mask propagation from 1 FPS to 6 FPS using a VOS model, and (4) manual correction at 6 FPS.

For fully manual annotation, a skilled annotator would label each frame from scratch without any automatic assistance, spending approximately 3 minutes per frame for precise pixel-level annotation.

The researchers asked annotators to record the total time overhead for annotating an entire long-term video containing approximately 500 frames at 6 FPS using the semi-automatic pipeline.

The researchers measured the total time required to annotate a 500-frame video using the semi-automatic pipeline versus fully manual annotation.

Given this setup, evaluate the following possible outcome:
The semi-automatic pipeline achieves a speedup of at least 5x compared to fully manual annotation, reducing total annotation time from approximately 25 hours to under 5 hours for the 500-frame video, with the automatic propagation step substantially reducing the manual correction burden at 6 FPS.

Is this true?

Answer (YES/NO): YES